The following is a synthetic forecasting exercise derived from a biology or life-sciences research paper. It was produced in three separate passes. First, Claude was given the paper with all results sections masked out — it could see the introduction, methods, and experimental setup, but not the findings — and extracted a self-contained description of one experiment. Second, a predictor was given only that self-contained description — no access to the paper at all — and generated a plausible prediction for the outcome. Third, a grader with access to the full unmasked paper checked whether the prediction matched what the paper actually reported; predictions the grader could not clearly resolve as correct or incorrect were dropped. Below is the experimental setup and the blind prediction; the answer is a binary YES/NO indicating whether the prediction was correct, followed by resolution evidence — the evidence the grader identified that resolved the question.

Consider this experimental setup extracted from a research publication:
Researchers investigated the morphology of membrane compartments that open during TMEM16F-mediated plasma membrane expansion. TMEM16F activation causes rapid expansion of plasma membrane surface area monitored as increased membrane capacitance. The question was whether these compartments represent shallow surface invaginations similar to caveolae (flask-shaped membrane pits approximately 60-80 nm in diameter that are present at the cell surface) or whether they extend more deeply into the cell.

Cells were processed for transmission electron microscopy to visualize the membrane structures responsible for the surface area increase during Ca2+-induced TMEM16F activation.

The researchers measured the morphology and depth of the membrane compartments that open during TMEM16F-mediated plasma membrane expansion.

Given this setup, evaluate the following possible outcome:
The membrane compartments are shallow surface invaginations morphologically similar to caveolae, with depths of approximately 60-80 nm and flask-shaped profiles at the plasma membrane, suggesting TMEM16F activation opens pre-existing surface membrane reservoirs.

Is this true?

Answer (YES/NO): NO